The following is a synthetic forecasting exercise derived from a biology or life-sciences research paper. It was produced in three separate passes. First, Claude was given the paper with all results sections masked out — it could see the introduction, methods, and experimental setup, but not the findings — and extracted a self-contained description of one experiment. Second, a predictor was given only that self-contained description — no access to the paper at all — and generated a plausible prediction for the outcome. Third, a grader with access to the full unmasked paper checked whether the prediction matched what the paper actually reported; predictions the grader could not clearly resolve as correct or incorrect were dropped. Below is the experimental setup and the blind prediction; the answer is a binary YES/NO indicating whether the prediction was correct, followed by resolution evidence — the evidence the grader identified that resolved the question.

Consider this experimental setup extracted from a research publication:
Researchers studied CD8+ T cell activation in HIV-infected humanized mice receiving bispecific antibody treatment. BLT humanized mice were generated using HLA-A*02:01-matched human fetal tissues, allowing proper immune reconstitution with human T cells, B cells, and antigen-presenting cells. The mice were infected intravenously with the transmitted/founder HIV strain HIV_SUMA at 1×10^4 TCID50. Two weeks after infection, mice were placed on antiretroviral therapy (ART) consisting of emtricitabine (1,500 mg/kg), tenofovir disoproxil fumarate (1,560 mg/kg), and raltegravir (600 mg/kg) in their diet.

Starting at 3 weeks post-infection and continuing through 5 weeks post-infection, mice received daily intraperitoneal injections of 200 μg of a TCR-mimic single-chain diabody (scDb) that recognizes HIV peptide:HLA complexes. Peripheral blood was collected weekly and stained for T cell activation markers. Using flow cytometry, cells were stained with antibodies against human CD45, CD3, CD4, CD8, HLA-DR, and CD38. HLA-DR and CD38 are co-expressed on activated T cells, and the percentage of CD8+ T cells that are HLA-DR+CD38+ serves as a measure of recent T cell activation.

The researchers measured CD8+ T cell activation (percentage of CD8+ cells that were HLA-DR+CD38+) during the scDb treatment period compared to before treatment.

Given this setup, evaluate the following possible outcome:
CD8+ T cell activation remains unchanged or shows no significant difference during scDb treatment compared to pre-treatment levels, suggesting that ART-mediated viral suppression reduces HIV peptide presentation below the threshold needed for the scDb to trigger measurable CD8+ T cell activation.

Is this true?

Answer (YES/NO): NO